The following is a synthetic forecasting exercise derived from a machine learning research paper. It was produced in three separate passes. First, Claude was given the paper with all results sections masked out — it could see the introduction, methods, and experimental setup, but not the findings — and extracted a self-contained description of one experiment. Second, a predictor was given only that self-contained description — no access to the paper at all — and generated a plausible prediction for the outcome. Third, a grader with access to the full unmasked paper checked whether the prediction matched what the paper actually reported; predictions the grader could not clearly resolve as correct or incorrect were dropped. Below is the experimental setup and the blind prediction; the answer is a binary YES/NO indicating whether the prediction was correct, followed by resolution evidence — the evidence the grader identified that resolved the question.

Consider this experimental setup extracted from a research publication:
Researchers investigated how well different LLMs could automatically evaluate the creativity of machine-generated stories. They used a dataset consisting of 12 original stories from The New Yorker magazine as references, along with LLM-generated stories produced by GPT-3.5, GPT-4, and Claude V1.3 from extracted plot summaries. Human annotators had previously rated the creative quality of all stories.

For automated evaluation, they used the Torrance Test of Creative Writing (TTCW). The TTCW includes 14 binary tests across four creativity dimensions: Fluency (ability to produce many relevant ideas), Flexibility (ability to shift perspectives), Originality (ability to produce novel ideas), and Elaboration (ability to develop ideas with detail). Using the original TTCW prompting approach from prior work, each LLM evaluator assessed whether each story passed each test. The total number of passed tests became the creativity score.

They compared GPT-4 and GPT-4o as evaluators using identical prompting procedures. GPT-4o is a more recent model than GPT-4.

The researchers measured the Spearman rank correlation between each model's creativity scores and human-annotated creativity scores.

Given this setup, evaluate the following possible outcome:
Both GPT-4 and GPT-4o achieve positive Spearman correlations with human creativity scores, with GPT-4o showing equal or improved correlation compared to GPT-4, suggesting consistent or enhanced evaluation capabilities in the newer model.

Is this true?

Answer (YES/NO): NO